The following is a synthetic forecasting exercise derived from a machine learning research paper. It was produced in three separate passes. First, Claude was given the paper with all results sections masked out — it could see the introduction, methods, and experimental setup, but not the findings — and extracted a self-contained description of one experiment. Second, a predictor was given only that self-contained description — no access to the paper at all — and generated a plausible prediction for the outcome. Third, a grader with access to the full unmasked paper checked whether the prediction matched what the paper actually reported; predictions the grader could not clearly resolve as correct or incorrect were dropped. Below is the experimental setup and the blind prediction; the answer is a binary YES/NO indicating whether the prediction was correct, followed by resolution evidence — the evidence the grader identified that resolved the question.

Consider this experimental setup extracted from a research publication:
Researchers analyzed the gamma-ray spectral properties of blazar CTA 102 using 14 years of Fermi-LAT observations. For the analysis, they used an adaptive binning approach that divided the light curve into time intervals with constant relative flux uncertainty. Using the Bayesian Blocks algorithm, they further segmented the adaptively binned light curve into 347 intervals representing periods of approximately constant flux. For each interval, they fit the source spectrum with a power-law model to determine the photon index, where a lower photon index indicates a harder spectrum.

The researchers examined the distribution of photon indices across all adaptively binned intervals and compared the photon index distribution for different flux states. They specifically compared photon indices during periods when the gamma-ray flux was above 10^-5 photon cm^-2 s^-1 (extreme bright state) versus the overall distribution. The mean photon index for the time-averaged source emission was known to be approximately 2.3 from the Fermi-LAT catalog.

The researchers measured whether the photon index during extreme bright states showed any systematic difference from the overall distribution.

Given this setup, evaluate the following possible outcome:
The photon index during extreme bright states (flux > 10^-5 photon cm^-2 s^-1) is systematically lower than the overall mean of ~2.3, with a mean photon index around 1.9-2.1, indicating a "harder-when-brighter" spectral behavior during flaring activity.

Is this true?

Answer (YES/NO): NO